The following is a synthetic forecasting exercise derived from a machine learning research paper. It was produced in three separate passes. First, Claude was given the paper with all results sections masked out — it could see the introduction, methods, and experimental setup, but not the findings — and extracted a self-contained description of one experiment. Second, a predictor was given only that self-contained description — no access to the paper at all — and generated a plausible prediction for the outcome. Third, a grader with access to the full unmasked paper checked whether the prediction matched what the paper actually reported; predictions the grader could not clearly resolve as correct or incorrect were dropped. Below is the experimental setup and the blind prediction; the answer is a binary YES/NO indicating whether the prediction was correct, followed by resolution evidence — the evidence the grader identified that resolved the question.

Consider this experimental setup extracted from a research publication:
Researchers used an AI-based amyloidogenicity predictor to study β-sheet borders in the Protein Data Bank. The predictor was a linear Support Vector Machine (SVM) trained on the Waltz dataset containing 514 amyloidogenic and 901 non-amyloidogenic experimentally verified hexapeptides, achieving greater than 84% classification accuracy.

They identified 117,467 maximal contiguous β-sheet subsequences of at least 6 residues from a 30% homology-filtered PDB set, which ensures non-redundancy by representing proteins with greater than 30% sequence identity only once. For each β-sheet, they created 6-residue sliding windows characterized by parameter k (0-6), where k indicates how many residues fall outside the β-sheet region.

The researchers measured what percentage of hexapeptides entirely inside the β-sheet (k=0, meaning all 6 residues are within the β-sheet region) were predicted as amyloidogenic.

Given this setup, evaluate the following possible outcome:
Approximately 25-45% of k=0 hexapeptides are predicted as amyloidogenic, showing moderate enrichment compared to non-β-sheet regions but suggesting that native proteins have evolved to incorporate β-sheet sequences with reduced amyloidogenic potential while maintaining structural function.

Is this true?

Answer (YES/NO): YES